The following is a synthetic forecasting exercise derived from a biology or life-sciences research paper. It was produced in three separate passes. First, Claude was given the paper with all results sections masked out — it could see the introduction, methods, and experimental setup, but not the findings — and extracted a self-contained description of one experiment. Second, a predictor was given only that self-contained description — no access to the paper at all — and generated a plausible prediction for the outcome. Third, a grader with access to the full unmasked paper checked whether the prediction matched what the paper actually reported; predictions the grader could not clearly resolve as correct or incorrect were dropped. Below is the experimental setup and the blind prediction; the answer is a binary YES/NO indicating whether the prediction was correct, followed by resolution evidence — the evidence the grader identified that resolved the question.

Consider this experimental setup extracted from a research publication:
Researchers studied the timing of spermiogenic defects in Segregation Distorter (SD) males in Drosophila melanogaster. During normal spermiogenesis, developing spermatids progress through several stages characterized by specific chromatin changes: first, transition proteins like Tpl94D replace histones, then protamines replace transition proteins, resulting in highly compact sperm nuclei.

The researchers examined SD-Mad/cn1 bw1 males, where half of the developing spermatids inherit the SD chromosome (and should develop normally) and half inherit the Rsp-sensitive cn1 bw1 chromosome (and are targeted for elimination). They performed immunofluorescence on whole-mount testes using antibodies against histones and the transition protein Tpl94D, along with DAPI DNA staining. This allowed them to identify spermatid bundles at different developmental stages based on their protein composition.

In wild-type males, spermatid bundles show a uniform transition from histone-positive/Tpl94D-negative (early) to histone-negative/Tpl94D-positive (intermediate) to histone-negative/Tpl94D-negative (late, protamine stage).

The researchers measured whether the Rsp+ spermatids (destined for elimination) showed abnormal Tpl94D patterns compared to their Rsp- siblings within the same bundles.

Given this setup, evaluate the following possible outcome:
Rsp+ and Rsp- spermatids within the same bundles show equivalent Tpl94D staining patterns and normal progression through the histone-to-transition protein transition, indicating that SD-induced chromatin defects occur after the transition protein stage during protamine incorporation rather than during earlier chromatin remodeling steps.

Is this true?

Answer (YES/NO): YES